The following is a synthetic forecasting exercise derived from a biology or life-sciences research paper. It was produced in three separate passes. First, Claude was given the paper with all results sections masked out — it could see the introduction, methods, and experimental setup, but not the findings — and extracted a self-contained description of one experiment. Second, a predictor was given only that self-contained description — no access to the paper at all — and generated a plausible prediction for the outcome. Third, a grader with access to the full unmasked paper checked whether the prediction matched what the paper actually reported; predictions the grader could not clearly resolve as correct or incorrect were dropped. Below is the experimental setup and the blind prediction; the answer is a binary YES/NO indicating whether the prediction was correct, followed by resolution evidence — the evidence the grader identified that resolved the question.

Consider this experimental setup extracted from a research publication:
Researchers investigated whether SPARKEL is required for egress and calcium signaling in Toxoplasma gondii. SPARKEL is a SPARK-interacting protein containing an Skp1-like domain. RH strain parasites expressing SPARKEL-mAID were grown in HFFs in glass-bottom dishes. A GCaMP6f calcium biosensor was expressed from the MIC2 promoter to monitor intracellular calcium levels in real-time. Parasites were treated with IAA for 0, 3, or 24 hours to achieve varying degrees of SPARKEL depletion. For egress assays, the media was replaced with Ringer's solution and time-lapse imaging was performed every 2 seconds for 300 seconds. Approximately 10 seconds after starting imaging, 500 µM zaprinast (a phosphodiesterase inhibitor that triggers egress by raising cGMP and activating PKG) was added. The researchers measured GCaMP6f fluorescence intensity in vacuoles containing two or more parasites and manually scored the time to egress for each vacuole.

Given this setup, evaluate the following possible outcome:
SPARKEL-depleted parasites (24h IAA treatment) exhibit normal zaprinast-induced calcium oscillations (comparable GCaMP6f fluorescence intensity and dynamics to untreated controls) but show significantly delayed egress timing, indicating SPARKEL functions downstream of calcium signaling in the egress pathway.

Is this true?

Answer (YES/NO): NO